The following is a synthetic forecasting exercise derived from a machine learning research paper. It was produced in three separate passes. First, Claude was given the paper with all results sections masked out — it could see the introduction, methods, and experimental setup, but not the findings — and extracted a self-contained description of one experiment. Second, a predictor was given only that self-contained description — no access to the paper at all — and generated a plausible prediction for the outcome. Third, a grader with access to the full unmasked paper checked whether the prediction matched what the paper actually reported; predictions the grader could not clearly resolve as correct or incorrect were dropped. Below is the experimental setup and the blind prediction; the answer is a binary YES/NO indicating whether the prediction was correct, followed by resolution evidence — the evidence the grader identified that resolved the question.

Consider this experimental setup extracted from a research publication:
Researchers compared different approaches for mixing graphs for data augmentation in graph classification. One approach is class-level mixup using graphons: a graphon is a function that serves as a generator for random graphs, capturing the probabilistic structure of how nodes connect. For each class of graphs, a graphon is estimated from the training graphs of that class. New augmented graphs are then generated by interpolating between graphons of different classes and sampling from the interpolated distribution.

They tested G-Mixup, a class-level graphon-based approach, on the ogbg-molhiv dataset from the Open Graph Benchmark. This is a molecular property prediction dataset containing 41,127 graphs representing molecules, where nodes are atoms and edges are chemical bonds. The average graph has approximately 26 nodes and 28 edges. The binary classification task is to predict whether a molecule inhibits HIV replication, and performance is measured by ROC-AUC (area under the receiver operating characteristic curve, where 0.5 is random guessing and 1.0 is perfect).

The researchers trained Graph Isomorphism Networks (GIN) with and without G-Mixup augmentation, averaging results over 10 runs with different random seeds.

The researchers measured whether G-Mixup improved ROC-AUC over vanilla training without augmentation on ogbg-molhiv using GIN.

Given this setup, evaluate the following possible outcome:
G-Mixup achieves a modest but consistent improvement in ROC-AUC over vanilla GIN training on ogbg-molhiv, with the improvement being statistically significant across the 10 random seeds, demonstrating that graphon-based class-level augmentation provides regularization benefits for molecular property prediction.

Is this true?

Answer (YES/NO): NO